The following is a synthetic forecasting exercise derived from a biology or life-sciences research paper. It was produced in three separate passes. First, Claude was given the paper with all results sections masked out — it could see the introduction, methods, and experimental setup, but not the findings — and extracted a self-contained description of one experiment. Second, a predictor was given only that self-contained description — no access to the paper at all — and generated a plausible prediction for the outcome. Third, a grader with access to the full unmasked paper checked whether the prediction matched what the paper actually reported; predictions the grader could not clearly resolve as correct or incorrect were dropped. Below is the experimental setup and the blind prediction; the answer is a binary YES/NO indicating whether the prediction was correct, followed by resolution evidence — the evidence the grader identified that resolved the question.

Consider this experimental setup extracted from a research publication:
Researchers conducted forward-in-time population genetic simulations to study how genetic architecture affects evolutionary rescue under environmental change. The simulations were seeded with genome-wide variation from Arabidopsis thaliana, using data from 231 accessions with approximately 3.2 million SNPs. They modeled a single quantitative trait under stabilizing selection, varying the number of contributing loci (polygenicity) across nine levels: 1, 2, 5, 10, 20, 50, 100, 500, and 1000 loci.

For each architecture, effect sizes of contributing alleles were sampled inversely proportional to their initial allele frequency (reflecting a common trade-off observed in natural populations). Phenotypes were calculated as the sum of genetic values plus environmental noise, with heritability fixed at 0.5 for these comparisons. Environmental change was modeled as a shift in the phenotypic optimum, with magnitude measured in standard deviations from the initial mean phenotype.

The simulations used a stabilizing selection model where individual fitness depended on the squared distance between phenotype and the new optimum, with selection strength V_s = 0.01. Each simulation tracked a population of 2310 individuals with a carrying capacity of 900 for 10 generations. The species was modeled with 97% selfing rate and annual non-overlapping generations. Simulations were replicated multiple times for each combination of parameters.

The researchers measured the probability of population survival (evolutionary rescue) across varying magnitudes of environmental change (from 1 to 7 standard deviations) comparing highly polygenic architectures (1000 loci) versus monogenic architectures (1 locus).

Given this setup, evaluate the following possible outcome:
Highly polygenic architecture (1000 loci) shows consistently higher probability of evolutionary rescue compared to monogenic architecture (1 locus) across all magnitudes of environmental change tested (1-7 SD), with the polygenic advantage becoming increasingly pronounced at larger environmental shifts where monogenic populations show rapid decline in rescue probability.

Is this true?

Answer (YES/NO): NO